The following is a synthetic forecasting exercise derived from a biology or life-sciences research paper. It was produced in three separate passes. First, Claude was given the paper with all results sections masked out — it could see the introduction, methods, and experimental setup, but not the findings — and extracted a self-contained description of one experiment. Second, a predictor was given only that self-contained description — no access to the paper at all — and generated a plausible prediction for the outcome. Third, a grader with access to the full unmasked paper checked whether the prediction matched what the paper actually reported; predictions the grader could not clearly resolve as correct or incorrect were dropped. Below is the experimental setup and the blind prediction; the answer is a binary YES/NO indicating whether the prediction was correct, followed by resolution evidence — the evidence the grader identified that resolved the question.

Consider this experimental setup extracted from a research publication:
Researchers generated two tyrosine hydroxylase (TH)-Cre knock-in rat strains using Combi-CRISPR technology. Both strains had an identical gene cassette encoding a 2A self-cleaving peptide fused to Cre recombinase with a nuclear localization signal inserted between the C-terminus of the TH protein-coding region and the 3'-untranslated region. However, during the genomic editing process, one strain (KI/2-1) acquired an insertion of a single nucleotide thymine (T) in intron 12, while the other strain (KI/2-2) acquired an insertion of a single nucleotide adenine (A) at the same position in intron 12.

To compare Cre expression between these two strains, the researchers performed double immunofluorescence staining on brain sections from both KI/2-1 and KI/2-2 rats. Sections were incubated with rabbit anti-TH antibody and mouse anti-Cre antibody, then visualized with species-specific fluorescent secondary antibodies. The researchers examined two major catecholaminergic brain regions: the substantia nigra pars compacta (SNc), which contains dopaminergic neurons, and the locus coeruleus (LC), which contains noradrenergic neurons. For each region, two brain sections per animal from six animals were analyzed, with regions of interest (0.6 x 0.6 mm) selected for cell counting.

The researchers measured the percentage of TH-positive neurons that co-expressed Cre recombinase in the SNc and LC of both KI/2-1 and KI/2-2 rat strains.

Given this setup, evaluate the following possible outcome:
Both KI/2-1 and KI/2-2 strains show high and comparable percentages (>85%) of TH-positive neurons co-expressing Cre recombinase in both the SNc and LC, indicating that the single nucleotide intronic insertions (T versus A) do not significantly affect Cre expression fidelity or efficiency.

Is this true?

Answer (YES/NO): YES